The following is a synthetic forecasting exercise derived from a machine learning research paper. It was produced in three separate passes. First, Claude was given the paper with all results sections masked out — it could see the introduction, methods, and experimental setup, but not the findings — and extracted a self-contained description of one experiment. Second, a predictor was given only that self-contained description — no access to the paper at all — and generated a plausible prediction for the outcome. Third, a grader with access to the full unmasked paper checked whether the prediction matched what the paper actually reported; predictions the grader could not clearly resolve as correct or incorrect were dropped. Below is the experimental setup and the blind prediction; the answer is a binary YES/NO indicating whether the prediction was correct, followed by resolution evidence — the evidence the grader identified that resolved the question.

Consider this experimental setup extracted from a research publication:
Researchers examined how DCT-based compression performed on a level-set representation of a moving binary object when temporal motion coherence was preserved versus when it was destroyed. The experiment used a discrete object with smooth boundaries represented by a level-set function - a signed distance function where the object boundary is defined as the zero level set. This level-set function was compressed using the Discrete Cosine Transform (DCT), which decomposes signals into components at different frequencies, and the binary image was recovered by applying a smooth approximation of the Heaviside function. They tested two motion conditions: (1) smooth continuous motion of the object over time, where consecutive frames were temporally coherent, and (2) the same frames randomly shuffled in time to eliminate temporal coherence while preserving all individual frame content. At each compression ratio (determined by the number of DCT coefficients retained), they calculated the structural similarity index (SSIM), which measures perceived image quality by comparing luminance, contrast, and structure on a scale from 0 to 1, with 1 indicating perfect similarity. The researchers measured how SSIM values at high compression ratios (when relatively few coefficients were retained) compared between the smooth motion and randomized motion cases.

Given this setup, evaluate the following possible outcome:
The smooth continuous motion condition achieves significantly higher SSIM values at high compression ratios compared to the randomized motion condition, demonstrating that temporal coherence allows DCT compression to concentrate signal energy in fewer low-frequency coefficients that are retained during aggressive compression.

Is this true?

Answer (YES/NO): YES